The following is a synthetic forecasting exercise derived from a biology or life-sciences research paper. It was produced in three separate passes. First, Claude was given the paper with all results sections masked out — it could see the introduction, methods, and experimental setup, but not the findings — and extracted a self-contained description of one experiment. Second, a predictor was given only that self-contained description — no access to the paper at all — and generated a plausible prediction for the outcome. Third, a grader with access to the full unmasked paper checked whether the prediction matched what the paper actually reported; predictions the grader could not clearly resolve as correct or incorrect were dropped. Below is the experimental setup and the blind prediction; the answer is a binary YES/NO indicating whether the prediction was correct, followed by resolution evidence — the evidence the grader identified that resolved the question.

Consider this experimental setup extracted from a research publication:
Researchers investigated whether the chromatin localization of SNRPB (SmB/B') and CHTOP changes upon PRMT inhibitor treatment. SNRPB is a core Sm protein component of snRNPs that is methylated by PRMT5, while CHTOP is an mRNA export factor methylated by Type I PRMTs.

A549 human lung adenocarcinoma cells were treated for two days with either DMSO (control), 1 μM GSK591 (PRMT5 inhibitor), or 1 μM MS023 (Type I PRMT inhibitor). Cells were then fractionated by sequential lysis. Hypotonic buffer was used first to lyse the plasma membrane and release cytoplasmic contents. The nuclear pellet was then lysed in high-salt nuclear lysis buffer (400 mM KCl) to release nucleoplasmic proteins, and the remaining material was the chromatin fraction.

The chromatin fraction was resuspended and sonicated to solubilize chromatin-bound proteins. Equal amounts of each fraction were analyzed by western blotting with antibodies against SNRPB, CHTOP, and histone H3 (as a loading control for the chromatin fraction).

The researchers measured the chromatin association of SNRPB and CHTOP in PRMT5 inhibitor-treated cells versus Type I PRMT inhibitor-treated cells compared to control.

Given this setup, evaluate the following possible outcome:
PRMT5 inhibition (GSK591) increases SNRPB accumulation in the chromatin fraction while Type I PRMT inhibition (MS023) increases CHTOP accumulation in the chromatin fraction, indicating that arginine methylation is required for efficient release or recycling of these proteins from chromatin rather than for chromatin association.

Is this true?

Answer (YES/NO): NO